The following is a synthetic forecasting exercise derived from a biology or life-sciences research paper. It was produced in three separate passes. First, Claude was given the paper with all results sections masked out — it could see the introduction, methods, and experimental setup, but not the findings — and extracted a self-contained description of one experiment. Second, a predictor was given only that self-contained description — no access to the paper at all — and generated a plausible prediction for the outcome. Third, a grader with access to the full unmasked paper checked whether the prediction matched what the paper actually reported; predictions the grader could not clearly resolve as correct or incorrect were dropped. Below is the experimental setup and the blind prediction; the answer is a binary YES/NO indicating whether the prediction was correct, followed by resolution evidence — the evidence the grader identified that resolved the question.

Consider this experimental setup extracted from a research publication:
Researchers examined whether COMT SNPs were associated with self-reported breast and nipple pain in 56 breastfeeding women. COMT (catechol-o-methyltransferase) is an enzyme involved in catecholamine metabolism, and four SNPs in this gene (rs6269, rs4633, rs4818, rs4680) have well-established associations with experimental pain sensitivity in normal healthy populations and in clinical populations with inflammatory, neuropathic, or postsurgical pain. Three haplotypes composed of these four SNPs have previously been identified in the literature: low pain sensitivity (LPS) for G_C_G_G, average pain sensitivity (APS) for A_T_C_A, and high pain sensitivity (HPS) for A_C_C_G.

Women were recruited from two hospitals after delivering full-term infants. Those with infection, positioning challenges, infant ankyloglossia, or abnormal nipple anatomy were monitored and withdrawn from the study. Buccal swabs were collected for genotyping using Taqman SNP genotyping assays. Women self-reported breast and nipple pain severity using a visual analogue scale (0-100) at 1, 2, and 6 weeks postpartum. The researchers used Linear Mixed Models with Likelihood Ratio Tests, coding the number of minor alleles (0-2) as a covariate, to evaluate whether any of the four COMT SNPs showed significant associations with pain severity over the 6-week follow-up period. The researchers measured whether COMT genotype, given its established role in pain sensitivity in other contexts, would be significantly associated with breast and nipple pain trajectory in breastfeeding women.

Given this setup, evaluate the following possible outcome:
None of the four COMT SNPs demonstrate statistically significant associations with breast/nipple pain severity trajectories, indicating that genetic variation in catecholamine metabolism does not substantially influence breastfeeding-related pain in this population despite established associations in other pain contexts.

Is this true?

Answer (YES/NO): YES